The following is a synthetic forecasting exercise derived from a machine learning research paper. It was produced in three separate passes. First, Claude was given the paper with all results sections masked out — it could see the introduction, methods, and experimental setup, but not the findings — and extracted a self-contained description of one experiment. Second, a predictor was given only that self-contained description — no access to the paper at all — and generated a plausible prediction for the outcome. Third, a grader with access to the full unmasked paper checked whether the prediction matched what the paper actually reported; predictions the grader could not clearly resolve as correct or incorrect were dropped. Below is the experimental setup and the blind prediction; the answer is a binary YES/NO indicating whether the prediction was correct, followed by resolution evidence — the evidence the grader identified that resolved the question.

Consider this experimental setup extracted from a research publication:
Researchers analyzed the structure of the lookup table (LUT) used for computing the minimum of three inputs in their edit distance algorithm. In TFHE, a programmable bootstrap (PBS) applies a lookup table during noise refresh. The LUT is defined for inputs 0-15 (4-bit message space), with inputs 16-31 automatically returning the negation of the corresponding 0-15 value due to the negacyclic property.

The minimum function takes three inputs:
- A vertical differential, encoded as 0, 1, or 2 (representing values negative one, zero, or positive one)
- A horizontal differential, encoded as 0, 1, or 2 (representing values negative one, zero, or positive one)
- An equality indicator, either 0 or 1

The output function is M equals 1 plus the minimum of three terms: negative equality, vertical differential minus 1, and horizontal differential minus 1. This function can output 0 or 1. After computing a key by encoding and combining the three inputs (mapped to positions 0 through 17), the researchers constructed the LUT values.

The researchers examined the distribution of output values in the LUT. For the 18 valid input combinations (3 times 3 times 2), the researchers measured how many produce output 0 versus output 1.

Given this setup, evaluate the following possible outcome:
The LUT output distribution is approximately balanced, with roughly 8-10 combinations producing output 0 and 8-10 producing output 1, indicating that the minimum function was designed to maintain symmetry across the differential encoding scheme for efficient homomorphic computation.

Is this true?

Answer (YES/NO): NO